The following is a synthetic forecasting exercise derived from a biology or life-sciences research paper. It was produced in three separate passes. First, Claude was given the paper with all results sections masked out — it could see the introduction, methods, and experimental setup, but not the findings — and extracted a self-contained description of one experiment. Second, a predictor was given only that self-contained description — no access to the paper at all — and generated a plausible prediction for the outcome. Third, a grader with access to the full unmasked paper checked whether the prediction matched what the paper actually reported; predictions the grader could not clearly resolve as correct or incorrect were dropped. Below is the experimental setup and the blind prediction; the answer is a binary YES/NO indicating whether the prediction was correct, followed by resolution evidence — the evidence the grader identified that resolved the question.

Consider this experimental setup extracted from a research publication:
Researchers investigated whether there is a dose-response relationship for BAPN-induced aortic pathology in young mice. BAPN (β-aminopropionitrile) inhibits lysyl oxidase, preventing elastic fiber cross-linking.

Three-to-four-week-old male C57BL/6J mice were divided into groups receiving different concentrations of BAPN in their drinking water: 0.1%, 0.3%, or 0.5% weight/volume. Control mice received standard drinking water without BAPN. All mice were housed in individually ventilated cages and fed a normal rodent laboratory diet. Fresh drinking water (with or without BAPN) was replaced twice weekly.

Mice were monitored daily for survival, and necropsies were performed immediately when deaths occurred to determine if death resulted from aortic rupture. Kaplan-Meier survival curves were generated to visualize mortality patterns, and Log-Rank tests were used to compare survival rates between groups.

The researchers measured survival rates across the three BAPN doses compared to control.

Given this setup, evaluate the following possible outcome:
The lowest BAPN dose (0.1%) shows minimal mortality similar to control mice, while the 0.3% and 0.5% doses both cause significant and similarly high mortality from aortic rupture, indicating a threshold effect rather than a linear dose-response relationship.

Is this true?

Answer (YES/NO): NO